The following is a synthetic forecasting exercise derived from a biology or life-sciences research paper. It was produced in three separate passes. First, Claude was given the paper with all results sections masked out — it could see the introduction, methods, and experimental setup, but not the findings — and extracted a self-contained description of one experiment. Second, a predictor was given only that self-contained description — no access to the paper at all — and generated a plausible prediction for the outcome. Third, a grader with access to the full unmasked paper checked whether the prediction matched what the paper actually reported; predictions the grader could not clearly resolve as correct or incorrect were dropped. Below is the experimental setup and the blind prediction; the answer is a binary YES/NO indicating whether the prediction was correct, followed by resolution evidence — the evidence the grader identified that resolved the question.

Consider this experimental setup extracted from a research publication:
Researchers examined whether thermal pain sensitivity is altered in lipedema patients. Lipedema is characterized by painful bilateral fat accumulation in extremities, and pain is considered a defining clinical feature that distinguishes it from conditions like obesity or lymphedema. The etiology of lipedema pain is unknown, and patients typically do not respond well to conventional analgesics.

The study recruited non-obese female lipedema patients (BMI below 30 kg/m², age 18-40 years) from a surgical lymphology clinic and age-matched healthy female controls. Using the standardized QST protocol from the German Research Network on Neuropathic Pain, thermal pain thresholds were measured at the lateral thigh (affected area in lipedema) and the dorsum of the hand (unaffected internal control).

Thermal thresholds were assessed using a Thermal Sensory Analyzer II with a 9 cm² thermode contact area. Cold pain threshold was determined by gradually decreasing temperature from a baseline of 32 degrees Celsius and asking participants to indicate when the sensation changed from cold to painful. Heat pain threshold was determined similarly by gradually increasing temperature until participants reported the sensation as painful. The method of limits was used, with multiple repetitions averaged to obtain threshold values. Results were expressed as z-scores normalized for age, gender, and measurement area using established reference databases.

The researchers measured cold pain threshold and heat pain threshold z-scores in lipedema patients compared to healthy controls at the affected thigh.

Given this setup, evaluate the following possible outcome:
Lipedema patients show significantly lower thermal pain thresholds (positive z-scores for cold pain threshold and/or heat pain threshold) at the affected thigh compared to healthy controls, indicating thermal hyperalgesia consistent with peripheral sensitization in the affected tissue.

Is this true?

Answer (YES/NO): NO